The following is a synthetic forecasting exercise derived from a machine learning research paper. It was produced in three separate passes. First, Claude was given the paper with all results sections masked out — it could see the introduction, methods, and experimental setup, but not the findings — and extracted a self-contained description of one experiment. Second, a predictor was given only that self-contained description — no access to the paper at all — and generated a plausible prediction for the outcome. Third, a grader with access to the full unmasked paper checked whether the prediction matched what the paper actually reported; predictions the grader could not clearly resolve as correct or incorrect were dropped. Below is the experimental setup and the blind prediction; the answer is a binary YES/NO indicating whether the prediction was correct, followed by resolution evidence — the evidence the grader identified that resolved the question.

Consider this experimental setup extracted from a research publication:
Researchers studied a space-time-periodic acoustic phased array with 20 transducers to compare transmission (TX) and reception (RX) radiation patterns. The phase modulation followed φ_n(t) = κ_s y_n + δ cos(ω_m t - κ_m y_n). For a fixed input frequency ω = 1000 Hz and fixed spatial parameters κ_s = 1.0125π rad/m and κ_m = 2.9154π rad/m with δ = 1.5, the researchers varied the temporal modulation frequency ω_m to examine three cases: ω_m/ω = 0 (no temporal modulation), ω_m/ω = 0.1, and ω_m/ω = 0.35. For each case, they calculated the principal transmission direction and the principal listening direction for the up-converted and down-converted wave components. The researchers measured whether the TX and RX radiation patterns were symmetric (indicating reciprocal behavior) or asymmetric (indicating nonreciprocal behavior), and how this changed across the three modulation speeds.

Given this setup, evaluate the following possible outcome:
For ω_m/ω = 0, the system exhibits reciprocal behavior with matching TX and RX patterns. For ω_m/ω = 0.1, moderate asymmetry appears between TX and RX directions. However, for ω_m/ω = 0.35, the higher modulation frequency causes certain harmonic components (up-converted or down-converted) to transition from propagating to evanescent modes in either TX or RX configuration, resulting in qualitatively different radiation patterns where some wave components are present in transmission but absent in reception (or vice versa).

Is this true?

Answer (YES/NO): NO